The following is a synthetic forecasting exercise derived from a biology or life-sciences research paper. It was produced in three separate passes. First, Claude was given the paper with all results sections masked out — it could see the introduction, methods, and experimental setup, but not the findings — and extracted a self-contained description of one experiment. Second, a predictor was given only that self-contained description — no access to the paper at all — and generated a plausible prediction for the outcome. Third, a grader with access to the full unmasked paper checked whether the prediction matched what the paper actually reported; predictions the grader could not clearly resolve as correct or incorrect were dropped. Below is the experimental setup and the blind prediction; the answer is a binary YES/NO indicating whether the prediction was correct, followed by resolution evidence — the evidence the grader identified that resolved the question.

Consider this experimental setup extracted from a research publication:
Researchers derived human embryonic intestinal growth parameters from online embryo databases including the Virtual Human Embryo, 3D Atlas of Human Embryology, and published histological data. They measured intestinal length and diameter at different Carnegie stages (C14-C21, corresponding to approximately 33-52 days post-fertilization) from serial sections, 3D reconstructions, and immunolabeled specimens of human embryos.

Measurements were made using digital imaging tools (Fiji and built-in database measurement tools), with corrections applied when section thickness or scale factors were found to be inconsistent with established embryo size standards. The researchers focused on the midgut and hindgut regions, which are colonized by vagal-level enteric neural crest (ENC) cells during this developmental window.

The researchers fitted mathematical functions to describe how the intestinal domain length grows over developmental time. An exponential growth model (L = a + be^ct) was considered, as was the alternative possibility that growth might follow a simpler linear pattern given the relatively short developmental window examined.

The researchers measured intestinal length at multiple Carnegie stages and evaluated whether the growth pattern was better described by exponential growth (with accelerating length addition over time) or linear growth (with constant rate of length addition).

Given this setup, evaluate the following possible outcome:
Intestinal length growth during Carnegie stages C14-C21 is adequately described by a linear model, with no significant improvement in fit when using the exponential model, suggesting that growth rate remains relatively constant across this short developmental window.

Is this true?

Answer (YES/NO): NO